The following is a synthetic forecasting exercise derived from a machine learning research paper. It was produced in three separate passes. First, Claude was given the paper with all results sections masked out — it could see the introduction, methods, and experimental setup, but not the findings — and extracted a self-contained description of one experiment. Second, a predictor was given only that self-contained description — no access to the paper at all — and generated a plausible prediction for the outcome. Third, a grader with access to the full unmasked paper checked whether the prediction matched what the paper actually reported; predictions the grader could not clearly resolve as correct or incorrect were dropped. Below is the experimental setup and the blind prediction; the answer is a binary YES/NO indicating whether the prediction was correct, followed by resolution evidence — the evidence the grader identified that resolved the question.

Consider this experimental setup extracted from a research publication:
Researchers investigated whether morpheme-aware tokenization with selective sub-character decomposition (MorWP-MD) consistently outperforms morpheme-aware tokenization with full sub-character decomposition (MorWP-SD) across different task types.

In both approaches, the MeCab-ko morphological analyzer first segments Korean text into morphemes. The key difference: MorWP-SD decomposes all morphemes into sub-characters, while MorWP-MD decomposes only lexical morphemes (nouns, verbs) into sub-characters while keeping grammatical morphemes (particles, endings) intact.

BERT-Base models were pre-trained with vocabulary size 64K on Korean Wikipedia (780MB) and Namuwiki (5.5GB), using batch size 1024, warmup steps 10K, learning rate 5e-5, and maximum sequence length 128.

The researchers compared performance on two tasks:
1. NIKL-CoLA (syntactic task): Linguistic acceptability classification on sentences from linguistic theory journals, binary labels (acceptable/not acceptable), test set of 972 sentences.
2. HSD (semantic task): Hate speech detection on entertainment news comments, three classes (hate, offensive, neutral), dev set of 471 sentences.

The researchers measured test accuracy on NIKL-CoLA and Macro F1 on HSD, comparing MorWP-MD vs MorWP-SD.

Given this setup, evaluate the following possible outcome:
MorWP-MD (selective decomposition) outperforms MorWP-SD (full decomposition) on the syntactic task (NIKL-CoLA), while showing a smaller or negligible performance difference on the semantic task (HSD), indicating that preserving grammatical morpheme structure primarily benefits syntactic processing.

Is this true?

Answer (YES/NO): NO